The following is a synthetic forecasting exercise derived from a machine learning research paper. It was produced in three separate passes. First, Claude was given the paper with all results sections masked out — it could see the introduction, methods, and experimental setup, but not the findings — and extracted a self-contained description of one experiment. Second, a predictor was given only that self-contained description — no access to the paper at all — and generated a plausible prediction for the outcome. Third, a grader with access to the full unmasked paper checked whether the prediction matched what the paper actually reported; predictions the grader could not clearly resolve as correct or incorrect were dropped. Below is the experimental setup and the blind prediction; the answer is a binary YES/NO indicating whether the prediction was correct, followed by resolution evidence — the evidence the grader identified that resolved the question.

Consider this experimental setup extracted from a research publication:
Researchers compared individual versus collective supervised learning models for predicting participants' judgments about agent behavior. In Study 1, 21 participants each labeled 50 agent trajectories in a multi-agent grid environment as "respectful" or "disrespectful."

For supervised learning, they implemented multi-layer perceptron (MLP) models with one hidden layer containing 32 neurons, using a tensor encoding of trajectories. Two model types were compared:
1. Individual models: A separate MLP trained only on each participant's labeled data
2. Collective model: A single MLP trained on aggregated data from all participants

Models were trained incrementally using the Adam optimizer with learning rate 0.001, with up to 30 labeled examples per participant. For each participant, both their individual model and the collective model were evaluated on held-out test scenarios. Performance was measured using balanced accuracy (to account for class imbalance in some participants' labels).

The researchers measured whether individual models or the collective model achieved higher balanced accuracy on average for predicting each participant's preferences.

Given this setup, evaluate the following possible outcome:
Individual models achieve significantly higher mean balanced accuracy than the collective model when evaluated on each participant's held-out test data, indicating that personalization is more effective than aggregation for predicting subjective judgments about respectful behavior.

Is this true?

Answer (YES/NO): YES